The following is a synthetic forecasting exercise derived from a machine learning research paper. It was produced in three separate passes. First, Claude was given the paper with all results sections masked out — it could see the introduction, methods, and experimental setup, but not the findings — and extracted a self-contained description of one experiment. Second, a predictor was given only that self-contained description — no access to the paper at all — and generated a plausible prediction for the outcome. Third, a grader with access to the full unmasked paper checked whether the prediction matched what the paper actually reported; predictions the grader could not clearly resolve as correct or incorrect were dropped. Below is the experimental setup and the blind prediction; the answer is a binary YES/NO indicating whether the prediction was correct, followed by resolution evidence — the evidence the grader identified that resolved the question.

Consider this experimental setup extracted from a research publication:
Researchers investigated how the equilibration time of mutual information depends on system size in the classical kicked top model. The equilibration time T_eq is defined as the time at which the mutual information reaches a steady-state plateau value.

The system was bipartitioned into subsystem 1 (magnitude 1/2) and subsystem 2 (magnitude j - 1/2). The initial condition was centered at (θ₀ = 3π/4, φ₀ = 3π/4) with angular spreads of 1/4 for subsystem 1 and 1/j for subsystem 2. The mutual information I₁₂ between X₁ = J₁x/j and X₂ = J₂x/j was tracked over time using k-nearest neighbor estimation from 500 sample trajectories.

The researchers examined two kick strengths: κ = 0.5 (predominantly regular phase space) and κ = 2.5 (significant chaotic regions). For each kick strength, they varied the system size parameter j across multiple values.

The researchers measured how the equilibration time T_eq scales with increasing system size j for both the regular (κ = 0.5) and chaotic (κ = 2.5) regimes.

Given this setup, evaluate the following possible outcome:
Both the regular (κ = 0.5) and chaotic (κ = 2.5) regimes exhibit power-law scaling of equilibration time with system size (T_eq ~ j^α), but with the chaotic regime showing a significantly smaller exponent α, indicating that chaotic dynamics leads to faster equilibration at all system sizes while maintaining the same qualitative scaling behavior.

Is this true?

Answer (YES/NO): NO